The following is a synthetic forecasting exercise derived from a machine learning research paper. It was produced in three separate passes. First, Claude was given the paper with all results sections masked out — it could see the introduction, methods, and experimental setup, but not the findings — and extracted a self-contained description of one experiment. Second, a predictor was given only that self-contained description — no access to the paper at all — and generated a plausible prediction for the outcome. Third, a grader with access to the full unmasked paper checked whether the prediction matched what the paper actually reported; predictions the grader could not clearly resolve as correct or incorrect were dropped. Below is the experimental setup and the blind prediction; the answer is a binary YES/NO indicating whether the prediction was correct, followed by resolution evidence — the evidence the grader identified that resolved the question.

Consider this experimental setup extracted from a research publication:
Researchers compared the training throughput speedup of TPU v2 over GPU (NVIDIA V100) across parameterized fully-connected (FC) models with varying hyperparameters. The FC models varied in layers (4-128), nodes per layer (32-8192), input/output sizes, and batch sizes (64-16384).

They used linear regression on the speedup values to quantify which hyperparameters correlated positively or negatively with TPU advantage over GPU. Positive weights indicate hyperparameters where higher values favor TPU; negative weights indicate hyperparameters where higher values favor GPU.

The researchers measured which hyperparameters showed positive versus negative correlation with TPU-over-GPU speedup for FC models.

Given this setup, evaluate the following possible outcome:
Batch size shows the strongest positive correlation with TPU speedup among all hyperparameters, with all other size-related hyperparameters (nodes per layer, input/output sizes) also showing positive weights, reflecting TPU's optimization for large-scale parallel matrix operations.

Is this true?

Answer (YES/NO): NO